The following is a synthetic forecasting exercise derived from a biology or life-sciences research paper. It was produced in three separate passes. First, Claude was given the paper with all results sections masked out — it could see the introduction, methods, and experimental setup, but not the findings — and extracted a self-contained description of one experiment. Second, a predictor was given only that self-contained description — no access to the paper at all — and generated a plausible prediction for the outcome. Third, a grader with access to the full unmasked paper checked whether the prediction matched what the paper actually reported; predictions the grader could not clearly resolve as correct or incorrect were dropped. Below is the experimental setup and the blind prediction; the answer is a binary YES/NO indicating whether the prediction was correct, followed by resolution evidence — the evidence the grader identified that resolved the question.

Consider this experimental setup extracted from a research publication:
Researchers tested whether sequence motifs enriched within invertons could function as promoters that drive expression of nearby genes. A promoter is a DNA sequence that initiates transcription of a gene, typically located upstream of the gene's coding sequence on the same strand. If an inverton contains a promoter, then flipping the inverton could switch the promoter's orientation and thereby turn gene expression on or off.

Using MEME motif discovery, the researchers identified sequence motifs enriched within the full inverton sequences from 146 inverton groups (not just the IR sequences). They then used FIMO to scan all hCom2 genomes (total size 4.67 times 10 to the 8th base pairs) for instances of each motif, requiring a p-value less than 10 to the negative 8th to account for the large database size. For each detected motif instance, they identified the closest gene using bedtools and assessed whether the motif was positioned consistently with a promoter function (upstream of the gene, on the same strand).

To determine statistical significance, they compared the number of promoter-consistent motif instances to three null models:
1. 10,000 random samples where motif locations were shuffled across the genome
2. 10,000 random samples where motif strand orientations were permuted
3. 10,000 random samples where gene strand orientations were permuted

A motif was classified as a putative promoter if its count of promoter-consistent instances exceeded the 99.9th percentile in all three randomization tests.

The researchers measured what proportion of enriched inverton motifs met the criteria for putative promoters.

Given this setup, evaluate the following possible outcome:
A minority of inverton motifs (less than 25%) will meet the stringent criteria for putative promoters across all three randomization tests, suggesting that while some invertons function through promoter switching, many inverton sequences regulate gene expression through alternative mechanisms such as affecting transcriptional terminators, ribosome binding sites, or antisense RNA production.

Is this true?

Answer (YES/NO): YES